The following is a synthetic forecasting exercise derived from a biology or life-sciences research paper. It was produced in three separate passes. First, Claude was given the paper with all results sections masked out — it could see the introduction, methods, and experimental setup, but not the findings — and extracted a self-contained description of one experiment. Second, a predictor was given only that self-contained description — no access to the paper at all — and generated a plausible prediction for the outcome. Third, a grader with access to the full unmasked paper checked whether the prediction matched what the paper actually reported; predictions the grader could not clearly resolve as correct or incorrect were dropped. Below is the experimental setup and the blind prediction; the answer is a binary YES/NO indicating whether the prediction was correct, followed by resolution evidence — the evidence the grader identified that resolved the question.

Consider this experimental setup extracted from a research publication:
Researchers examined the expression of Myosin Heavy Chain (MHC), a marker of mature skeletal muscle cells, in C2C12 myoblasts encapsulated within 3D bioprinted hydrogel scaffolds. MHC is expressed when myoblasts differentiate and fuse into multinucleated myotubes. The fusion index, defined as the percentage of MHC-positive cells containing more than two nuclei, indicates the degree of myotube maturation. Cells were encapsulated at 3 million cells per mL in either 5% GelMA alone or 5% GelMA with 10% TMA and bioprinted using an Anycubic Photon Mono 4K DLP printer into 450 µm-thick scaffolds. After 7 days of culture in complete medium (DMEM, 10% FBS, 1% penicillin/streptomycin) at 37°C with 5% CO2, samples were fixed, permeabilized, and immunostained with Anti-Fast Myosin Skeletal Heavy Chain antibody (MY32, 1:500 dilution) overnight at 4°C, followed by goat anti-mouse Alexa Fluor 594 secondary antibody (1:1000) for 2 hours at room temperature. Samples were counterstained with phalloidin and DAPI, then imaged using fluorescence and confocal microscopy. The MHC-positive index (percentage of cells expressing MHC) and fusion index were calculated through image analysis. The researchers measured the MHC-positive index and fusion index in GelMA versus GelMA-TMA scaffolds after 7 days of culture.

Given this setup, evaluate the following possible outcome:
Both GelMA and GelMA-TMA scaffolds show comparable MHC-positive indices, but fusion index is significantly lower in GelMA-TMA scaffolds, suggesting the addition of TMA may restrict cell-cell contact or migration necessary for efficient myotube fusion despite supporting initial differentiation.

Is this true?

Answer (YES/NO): NO